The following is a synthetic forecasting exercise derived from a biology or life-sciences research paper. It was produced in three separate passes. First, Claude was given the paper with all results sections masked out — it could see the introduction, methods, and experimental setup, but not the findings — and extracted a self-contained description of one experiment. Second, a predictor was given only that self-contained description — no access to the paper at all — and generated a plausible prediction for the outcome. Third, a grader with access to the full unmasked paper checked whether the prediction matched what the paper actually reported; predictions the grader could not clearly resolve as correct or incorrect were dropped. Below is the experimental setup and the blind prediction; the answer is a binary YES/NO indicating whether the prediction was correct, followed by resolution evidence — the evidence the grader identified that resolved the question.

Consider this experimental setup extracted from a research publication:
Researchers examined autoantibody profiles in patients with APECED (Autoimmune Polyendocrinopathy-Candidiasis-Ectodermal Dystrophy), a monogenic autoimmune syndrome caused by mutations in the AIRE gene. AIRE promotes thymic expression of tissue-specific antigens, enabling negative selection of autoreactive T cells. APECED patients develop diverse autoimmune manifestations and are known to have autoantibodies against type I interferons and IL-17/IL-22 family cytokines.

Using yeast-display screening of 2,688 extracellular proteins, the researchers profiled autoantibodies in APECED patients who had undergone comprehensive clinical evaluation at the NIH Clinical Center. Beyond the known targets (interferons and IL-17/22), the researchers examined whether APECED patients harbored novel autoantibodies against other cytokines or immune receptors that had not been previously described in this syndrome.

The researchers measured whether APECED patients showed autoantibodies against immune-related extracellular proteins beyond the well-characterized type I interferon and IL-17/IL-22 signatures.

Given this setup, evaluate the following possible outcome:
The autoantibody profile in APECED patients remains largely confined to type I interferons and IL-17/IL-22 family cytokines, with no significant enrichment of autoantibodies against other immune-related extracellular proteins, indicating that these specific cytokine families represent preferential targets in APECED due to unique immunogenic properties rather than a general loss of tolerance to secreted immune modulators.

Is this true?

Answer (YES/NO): NO